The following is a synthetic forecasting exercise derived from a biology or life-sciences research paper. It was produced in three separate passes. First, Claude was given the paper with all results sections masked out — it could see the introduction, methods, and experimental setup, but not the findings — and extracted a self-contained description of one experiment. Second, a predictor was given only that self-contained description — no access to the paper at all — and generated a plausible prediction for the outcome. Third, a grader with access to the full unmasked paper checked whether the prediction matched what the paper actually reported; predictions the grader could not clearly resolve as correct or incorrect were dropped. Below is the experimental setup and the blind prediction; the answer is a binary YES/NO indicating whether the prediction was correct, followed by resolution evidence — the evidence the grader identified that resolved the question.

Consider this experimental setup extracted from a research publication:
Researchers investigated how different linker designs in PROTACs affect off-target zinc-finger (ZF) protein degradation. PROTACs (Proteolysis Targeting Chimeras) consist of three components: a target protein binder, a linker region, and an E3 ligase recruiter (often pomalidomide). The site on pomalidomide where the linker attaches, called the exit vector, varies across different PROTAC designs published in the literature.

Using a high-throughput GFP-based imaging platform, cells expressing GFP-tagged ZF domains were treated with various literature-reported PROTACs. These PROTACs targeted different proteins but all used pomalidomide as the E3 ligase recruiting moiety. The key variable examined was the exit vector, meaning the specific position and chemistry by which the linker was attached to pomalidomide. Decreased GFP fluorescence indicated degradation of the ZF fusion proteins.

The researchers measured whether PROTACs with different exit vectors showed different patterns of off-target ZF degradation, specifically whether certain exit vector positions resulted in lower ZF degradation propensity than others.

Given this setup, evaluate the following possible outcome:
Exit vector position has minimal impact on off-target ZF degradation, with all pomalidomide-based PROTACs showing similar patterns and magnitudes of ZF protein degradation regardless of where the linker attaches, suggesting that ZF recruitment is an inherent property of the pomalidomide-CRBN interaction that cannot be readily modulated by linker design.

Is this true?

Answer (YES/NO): NO